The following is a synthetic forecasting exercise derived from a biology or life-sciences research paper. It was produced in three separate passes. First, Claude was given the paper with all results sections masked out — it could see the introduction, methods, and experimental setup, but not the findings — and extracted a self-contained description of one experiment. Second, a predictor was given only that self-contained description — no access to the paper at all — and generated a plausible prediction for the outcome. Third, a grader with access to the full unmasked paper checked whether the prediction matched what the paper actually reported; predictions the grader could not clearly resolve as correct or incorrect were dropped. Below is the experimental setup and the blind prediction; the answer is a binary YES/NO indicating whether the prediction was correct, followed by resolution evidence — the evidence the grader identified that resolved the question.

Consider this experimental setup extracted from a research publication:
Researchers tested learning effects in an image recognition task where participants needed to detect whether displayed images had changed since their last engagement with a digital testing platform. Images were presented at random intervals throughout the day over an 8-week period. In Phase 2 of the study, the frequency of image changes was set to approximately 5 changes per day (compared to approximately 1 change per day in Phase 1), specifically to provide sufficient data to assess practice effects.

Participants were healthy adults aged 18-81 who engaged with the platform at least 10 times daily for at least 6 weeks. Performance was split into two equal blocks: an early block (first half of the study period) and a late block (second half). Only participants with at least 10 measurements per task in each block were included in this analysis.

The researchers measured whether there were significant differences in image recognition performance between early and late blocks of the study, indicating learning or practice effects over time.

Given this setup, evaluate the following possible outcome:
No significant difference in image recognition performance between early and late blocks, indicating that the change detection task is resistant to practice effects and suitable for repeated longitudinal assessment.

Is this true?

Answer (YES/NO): YES